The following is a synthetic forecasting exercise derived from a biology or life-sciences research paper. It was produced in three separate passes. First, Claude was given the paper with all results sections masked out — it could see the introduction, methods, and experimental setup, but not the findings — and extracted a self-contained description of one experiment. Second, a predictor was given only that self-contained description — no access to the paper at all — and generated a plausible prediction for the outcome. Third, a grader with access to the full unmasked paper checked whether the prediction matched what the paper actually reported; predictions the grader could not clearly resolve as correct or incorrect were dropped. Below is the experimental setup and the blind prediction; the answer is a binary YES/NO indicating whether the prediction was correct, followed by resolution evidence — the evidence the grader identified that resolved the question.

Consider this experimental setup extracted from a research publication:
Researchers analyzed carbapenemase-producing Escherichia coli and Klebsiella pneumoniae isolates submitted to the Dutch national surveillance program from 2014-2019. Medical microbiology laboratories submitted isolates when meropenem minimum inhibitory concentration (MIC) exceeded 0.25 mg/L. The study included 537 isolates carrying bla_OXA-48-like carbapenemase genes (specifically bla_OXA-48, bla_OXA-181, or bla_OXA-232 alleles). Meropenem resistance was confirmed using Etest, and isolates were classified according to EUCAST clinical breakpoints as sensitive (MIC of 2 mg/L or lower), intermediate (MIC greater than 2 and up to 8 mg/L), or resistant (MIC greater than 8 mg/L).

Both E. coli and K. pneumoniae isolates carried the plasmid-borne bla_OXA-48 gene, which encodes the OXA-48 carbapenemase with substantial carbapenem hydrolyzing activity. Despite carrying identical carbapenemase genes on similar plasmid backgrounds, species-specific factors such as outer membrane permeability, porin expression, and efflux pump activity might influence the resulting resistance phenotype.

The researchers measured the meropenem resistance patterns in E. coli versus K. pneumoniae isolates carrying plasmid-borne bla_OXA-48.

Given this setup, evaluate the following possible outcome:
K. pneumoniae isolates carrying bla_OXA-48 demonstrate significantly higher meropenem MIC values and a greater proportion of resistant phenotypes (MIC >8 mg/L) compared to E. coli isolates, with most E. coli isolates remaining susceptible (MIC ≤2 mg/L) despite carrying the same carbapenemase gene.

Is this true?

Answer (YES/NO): YES